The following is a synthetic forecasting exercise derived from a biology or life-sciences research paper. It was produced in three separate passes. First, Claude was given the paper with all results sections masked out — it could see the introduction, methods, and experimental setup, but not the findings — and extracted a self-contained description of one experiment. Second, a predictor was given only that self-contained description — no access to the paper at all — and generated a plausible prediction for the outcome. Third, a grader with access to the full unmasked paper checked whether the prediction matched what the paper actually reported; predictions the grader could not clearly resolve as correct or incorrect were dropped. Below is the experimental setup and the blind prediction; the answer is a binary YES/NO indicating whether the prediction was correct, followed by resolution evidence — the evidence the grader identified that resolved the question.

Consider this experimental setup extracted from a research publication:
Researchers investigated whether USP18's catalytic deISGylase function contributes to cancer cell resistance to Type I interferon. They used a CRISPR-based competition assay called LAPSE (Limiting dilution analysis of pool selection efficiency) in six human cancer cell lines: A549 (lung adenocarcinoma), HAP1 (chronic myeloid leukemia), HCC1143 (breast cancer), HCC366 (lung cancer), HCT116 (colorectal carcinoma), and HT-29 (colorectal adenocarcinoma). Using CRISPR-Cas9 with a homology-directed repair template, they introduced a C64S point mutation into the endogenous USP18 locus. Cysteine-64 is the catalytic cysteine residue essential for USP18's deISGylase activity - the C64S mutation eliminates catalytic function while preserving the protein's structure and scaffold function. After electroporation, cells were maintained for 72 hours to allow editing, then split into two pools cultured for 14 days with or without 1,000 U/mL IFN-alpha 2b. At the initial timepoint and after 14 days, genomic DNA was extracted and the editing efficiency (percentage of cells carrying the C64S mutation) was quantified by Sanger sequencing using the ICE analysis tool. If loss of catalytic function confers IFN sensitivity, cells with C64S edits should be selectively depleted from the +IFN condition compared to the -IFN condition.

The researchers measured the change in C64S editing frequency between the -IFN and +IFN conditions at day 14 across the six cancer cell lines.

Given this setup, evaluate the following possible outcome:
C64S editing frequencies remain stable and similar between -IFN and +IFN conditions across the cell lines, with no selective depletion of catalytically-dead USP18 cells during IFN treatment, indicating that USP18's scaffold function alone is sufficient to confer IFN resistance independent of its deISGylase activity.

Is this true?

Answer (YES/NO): NO